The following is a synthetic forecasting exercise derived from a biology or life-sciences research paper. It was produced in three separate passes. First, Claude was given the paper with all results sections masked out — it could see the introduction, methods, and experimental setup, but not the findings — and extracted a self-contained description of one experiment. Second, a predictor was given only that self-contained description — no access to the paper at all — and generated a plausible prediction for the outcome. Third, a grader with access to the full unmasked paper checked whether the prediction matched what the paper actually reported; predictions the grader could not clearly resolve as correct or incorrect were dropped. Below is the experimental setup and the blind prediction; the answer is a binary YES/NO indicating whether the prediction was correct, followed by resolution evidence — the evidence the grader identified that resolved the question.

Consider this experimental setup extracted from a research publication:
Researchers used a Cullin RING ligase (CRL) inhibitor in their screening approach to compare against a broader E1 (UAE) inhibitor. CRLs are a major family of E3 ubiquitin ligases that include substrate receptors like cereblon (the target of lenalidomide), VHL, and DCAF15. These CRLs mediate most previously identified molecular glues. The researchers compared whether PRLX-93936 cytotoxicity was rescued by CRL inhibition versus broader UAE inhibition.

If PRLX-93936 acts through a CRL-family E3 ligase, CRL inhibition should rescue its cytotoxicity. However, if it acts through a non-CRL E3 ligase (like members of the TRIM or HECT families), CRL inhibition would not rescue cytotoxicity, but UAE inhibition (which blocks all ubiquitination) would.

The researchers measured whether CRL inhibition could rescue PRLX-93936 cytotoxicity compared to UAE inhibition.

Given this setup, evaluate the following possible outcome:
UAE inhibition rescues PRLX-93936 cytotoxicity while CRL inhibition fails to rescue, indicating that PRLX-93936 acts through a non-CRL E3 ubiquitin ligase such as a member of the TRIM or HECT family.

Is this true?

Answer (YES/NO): YES